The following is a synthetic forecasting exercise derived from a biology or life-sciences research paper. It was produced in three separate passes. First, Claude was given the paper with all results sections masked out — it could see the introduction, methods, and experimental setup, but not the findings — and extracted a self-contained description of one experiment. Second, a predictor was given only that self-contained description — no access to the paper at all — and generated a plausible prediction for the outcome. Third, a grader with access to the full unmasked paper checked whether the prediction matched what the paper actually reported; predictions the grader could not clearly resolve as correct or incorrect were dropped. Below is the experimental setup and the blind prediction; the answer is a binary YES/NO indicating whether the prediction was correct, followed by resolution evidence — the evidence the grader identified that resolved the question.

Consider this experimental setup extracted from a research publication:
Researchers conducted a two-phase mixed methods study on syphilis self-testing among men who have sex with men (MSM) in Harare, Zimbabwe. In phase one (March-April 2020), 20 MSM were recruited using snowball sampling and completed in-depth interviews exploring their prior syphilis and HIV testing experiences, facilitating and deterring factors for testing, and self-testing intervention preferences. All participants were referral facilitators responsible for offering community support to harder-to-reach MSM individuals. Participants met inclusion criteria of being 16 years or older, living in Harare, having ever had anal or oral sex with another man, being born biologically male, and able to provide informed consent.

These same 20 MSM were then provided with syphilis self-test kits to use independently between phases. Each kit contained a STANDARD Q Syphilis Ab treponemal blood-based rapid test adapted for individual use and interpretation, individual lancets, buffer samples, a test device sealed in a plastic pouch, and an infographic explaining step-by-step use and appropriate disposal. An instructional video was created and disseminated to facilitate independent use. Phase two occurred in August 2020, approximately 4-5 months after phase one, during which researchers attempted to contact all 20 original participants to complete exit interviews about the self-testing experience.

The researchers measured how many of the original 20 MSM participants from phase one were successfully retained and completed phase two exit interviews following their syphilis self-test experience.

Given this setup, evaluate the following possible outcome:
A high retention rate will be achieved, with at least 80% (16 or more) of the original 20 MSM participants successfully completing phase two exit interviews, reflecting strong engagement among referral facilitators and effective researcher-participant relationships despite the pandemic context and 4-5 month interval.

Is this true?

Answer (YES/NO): YES